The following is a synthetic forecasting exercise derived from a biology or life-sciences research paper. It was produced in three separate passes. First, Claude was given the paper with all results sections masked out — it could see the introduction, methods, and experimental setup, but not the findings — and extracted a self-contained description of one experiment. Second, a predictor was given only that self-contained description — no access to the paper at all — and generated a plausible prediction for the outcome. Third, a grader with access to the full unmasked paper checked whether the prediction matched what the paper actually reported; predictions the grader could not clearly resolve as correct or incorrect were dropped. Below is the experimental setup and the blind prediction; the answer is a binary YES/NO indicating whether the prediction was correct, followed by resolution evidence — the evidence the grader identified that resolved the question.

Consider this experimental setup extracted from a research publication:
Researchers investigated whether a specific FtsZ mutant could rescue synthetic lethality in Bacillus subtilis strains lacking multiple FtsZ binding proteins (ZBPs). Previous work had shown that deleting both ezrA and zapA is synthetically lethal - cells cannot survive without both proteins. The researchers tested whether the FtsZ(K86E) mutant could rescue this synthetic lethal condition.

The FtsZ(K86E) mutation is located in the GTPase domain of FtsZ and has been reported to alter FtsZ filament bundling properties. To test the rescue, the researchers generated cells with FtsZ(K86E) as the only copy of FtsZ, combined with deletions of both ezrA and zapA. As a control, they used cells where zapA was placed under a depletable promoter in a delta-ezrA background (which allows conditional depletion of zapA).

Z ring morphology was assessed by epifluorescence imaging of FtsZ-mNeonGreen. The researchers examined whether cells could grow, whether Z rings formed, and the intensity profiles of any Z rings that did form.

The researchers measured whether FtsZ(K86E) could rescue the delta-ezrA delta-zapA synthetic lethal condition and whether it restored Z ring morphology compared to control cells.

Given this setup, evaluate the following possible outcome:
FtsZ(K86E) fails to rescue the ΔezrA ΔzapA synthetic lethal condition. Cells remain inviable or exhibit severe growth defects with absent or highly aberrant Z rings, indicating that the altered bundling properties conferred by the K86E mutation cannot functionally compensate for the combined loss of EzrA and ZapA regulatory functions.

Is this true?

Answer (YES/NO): NO